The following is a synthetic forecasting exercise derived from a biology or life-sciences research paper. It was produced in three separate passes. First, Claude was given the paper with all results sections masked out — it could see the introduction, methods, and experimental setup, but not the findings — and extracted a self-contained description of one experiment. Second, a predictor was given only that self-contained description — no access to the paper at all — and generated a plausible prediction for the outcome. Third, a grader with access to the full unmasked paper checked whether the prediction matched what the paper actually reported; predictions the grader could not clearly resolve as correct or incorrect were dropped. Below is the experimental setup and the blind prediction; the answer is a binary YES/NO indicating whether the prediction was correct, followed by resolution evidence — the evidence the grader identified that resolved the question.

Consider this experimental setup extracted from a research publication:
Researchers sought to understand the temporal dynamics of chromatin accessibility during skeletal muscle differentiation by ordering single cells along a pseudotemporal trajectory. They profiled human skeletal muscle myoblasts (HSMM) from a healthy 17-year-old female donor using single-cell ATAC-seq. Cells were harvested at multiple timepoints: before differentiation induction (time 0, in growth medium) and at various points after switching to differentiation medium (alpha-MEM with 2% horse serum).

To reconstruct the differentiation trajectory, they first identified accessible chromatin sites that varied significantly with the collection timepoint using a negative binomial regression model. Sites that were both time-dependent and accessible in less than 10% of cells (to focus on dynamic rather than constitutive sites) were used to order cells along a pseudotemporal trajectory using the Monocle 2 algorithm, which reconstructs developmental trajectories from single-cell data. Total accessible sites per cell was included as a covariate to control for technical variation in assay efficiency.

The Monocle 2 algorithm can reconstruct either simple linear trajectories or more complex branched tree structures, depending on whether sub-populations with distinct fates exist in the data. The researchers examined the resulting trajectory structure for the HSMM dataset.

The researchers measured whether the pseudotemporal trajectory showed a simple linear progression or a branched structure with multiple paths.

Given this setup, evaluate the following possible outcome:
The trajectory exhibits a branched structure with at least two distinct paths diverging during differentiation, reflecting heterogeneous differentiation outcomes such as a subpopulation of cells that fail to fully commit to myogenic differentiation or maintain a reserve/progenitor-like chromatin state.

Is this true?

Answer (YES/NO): YES